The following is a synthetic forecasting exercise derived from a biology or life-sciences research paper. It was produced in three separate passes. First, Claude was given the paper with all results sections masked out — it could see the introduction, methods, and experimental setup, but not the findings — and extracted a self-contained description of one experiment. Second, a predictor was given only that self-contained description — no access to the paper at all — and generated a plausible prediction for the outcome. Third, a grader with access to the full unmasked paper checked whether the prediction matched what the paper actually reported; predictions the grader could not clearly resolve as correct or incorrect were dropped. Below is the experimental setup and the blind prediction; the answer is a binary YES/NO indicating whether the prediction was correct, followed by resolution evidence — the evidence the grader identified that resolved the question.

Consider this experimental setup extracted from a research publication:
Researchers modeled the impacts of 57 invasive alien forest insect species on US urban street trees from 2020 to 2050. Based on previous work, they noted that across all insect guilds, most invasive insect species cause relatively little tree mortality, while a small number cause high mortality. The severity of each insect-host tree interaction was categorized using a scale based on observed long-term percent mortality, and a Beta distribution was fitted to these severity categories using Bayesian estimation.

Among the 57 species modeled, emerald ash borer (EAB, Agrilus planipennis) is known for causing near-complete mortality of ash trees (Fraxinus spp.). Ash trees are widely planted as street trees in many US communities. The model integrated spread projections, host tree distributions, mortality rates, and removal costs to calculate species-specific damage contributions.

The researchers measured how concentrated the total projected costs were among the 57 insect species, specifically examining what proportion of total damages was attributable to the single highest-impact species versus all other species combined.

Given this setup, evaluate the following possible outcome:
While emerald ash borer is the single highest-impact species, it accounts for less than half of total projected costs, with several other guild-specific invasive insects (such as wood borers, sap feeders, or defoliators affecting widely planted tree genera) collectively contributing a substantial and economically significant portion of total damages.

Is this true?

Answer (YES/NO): NO